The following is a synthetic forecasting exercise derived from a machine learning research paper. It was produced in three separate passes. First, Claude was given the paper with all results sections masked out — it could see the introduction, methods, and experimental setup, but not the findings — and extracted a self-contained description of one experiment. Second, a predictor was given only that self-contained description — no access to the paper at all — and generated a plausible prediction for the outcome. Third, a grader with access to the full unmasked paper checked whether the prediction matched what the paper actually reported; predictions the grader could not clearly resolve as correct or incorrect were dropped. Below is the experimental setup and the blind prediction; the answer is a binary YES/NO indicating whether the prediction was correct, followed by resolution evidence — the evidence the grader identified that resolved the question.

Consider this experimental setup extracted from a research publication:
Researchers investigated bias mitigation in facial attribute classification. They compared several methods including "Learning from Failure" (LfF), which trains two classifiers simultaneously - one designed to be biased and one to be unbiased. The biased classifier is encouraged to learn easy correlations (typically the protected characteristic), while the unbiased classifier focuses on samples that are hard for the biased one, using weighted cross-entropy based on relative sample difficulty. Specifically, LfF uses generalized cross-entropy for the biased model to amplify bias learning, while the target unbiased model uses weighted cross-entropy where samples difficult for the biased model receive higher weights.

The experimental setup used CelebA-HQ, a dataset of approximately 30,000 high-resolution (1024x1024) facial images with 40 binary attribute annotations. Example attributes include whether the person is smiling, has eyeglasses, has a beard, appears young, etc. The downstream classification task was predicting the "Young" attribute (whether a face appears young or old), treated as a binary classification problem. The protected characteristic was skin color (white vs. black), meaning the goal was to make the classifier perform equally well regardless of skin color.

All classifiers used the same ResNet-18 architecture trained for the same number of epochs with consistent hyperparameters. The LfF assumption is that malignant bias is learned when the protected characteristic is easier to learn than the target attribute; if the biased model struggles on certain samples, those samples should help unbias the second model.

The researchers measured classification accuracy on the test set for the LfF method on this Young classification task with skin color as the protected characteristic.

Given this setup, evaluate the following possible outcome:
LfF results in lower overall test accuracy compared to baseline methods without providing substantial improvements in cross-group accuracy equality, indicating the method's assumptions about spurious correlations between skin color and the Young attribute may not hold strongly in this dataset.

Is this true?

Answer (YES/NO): YES